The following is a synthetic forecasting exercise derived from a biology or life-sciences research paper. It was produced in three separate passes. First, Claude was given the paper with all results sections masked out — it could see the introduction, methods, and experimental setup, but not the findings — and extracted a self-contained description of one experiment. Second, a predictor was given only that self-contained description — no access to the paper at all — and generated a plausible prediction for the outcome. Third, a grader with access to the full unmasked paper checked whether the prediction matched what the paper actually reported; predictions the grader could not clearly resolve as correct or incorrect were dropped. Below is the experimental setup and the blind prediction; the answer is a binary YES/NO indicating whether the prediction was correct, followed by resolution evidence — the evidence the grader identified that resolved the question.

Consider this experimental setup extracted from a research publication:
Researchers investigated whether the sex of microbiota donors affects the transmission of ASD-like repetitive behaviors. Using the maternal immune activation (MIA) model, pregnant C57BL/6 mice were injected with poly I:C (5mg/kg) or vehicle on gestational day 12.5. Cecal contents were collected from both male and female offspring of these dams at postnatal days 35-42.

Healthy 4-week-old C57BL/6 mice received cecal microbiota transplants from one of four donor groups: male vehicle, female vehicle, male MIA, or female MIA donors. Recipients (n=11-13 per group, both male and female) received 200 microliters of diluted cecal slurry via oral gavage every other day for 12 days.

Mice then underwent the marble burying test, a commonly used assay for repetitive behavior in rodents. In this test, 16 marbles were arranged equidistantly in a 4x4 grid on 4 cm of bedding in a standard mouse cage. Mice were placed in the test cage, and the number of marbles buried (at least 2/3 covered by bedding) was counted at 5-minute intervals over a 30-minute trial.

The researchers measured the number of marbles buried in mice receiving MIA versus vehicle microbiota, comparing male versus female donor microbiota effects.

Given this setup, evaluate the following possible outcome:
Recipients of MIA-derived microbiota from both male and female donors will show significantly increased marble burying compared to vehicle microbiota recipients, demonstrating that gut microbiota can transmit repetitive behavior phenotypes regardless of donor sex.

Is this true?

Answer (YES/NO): NO